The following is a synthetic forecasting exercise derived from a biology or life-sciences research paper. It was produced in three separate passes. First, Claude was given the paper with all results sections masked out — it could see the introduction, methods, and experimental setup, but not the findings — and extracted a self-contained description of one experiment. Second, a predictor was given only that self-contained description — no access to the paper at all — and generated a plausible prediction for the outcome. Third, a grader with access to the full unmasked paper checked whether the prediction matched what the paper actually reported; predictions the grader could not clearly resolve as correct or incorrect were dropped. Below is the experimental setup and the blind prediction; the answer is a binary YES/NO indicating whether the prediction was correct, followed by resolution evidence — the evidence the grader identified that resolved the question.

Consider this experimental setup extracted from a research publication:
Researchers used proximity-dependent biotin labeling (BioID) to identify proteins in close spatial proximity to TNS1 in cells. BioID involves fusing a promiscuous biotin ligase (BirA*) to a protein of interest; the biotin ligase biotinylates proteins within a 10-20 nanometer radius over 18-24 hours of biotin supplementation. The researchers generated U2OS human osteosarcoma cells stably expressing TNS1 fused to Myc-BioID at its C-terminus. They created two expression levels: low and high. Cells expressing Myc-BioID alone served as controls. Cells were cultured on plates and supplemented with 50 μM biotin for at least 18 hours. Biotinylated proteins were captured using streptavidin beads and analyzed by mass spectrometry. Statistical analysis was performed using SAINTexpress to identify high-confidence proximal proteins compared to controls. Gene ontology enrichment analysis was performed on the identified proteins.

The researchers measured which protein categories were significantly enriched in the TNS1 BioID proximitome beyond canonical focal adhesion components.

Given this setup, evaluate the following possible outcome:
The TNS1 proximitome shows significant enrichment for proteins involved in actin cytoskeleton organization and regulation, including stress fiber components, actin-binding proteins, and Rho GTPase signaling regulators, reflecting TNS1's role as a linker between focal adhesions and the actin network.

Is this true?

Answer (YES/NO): YES